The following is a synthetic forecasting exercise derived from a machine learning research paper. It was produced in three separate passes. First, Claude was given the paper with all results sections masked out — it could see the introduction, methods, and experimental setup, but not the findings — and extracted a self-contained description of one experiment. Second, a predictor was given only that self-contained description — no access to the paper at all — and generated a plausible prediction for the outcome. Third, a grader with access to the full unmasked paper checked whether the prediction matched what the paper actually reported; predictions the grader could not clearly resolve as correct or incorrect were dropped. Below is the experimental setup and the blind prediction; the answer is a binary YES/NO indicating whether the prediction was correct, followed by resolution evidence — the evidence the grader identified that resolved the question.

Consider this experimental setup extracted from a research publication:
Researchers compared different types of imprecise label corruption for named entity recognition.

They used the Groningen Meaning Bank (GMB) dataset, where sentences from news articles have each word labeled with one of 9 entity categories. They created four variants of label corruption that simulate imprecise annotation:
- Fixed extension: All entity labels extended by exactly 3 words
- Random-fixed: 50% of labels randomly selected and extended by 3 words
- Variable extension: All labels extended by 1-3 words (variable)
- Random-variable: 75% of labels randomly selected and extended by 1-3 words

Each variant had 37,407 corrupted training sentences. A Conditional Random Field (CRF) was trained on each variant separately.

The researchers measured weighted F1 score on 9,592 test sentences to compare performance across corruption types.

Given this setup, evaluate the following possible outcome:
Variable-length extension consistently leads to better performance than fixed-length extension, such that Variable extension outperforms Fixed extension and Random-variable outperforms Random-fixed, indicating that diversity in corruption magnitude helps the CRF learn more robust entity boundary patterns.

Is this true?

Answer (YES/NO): NO